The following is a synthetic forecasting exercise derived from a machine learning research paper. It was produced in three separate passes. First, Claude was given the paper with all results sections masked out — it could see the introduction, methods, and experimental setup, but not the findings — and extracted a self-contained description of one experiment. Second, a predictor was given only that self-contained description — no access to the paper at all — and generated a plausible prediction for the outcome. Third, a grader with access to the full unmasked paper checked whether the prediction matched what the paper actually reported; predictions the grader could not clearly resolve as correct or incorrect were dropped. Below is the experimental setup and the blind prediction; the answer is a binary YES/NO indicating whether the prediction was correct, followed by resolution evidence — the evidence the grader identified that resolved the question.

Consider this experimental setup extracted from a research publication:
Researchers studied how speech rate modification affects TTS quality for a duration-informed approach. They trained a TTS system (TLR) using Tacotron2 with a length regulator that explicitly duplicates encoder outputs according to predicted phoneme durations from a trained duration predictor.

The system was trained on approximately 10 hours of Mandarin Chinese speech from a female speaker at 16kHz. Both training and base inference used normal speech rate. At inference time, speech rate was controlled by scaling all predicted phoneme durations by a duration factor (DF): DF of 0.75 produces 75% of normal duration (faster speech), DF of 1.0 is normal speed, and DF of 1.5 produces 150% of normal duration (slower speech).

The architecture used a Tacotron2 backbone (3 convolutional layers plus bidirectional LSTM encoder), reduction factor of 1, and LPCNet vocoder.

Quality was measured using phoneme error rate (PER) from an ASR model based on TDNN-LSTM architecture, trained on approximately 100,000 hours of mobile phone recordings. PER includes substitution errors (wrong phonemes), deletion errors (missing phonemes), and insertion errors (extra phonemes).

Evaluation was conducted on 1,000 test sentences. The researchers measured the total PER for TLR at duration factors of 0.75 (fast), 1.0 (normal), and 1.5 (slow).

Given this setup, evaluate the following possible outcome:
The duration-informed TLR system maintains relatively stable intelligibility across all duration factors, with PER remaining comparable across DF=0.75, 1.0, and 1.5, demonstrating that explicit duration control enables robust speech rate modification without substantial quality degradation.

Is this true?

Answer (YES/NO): NO